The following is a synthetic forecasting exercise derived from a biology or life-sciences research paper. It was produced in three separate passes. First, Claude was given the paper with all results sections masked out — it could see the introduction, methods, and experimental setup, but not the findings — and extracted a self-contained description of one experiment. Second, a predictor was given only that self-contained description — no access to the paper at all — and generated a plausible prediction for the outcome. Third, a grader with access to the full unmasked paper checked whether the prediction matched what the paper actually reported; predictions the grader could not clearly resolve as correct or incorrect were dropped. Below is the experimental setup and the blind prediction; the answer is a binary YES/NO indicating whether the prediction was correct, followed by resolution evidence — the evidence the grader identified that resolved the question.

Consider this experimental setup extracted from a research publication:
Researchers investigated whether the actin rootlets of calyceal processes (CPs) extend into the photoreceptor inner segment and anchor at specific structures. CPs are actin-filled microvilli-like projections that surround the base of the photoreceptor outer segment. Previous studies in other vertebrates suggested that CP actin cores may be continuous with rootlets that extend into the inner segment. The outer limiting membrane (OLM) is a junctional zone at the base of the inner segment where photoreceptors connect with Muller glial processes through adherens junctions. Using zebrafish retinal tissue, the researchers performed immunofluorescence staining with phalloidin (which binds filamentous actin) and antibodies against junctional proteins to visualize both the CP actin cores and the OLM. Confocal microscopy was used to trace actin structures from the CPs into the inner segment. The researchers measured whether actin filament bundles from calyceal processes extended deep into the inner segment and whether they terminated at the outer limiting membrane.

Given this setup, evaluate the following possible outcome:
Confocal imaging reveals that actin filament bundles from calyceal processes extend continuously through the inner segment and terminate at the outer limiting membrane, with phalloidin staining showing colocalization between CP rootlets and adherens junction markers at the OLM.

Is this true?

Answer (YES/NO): NO